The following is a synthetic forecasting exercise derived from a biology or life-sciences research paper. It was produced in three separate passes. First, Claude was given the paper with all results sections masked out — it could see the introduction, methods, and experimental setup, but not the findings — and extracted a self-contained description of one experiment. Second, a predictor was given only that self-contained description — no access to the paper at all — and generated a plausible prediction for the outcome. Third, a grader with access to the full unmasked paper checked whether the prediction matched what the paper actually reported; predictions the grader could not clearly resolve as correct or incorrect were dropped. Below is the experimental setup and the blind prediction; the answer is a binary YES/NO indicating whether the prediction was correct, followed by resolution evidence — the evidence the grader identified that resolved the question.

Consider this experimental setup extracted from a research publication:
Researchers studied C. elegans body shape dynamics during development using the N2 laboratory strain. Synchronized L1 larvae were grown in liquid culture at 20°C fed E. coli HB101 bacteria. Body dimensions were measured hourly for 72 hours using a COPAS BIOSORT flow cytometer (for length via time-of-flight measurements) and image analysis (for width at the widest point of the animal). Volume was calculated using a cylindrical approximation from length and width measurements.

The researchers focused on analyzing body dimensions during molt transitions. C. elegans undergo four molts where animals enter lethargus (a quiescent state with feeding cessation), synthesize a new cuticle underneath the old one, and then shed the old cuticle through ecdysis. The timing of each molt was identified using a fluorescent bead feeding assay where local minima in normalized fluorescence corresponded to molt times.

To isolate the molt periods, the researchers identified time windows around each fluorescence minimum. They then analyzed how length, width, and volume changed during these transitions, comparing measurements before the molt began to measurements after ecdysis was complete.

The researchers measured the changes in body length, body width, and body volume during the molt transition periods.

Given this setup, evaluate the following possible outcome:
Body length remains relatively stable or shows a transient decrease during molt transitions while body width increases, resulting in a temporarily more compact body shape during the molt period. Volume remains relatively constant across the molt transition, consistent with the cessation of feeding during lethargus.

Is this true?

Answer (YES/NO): NO